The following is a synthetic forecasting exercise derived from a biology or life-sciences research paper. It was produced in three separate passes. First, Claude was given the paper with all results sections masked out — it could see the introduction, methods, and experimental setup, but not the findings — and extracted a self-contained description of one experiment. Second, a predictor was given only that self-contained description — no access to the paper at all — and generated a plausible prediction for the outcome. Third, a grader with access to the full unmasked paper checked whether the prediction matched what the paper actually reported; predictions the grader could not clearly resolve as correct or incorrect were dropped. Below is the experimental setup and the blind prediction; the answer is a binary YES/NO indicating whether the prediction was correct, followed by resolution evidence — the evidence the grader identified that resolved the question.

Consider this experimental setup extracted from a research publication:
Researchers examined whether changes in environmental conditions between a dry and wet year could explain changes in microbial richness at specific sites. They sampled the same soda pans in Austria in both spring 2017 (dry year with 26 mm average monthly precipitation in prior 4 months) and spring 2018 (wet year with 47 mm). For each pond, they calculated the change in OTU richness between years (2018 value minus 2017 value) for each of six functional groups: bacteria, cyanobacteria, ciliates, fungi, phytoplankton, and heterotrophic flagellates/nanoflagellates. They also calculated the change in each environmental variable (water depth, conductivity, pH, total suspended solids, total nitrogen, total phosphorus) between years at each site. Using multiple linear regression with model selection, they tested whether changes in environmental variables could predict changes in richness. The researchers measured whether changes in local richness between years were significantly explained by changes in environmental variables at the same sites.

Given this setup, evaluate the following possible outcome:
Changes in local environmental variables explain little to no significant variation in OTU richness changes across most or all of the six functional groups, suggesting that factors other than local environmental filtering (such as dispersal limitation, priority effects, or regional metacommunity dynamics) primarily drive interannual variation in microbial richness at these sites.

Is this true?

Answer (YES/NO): NO